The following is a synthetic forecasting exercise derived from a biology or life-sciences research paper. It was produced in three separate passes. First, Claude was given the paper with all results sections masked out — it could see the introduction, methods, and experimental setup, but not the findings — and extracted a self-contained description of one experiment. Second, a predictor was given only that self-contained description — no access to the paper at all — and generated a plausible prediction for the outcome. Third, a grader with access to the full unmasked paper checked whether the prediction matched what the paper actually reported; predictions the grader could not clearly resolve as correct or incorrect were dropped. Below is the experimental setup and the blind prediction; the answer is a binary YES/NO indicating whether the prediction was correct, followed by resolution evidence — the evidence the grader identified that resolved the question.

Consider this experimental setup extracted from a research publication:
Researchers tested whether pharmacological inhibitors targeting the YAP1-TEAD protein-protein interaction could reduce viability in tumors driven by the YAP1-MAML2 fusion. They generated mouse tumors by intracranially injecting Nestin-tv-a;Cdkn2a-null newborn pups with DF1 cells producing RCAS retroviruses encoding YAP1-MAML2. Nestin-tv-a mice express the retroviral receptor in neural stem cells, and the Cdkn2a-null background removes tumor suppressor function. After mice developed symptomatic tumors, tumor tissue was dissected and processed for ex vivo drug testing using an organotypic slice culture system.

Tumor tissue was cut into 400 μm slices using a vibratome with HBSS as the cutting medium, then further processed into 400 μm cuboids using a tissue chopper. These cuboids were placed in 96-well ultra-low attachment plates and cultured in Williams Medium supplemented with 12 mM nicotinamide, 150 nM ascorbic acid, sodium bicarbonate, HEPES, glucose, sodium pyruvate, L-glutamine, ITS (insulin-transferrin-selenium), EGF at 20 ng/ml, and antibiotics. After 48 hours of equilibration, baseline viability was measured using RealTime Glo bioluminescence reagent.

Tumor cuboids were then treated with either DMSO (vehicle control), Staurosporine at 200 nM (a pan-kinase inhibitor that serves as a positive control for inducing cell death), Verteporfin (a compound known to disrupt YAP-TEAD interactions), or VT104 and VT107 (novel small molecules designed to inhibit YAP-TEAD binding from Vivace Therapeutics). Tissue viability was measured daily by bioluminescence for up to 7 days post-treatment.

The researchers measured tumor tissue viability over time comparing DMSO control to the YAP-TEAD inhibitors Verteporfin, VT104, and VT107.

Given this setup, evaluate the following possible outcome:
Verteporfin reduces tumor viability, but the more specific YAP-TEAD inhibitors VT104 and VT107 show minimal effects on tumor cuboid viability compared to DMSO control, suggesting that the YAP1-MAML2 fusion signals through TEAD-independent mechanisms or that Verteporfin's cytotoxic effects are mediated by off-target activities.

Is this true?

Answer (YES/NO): NO